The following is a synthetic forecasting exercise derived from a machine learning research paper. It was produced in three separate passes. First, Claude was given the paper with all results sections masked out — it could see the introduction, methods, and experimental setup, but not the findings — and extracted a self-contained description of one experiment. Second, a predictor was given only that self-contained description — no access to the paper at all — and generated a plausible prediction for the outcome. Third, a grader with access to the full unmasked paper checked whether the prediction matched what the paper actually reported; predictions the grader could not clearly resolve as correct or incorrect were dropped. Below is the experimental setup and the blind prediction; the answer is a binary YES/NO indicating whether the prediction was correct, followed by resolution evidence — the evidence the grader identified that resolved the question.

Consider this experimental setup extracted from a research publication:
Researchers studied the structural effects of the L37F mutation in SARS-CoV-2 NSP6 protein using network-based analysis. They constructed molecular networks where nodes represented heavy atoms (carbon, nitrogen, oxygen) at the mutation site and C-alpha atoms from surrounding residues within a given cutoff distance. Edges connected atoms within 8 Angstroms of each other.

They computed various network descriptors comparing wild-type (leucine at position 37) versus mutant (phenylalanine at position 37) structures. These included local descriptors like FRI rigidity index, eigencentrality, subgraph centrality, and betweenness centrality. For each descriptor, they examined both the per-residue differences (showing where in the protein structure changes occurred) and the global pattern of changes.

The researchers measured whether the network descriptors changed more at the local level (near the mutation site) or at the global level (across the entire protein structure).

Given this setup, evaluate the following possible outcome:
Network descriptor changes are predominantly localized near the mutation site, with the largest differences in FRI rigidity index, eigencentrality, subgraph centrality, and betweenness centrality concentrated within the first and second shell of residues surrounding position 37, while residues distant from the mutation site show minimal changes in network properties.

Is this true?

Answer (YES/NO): YES